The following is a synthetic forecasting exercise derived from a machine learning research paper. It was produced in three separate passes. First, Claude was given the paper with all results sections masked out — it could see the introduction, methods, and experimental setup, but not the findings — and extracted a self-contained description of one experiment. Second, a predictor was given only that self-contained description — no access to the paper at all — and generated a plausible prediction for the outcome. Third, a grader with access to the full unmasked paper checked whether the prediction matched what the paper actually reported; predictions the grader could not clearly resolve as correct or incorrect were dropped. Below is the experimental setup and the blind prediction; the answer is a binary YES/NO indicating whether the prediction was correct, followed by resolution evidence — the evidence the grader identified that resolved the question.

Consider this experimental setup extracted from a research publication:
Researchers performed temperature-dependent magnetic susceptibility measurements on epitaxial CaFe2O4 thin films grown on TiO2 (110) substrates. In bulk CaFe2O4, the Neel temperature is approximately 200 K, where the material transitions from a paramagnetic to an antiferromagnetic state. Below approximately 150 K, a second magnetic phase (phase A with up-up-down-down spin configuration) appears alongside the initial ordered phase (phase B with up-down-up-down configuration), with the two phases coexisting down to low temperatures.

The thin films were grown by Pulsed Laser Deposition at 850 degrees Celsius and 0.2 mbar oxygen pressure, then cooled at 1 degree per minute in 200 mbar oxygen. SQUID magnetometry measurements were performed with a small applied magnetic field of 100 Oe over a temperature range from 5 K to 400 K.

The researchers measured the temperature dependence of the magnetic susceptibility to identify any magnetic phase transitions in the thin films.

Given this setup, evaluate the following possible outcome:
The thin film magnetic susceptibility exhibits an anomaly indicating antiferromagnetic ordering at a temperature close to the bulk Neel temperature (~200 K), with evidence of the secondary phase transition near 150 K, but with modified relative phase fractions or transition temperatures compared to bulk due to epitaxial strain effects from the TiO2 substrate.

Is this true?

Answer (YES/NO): NO